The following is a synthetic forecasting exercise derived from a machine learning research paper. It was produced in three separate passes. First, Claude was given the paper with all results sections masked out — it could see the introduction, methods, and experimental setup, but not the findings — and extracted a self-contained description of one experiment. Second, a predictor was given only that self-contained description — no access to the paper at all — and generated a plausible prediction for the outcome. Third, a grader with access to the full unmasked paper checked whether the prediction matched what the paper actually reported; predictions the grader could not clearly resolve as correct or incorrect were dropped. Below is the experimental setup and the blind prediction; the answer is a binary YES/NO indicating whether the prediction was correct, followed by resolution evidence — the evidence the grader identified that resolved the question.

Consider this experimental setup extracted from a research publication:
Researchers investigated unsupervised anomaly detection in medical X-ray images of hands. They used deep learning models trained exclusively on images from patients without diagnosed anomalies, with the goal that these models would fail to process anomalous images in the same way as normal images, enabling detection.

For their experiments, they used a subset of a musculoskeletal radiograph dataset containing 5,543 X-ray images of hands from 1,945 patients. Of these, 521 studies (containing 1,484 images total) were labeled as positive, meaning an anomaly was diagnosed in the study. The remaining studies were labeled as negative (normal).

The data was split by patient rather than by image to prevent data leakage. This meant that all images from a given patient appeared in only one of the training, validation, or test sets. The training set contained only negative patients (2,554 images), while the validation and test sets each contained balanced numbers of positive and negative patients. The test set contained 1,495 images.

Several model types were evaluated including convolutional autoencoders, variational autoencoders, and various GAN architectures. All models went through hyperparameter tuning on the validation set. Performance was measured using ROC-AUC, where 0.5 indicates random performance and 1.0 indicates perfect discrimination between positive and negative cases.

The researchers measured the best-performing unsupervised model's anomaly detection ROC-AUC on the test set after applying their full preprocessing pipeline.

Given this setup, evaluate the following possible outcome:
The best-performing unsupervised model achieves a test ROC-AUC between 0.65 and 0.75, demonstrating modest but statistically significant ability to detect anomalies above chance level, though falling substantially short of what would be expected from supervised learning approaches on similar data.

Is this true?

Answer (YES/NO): NO